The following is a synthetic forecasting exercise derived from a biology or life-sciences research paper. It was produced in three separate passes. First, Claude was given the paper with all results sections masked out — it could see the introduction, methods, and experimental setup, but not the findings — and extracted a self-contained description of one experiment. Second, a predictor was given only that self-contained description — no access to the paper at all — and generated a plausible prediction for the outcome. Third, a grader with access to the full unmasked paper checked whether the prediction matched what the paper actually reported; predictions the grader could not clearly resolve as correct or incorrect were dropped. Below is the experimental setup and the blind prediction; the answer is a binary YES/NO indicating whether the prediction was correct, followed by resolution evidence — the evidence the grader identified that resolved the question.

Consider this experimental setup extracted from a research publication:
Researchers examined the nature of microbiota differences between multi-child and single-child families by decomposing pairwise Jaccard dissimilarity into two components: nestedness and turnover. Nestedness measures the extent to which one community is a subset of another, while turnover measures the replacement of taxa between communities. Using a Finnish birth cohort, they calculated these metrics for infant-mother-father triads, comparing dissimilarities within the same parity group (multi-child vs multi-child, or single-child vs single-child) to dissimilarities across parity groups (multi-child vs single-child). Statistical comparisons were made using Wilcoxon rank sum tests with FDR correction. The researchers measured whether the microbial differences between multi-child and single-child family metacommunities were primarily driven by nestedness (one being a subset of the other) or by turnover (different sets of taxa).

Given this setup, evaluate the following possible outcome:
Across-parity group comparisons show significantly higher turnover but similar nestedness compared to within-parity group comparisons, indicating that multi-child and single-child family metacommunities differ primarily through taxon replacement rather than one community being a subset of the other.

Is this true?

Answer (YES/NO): YES